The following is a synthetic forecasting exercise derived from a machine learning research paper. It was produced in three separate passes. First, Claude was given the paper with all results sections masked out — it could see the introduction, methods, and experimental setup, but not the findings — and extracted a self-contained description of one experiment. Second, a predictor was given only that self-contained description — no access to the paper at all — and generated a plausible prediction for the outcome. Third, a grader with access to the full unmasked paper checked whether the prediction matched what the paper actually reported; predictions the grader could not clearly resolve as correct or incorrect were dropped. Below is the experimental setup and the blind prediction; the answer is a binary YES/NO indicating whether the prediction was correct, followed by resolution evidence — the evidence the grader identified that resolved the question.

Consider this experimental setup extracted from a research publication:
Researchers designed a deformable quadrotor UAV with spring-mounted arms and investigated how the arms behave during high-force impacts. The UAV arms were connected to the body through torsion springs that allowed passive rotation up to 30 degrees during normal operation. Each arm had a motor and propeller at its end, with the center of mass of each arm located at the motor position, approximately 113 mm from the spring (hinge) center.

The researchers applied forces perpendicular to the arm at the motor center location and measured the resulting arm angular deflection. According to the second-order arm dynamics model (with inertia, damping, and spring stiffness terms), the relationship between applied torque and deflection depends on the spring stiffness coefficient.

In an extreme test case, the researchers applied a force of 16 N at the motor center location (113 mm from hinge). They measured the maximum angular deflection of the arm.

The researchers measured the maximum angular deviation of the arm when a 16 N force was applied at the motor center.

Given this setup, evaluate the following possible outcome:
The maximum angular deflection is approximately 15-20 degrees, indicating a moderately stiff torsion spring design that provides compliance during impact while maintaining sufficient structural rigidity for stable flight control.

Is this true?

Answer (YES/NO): NO